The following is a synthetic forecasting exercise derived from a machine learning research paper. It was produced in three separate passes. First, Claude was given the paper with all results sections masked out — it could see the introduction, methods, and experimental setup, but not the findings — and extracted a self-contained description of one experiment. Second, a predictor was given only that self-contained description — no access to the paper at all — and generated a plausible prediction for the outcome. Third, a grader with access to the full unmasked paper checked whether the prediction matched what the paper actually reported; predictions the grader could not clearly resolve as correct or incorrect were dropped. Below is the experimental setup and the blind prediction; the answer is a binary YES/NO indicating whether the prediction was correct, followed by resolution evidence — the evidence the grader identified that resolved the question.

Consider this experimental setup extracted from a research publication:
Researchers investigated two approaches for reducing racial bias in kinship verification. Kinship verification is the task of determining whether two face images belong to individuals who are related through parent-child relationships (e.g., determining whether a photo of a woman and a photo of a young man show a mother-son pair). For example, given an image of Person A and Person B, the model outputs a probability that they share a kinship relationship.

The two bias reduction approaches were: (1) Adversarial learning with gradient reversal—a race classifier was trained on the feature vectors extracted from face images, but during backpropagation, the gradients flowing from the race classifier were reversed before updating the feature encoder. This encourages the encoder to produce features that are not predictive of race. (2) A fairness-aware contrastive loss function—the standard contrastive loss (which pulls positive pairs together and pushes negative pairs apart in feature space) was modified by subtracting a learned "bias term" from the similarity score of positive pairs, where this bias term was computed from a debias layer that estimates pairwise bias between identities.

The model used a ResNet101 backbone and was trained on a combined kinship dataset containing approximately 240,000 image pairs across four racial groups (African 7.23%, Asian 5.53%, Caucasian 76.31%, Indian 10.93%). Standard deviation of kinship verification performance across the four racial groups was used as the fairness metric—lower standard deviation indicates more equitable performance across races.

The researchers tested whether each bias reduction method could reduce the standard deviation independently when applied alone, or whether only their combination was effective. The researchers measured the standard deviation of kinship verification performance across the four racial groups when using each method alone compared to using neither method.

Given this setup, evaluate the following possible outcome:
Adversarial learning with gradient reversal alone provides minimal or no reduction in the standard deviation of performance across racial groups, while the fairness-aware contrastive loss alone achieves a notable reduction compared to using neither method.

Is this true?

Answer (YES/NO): NO